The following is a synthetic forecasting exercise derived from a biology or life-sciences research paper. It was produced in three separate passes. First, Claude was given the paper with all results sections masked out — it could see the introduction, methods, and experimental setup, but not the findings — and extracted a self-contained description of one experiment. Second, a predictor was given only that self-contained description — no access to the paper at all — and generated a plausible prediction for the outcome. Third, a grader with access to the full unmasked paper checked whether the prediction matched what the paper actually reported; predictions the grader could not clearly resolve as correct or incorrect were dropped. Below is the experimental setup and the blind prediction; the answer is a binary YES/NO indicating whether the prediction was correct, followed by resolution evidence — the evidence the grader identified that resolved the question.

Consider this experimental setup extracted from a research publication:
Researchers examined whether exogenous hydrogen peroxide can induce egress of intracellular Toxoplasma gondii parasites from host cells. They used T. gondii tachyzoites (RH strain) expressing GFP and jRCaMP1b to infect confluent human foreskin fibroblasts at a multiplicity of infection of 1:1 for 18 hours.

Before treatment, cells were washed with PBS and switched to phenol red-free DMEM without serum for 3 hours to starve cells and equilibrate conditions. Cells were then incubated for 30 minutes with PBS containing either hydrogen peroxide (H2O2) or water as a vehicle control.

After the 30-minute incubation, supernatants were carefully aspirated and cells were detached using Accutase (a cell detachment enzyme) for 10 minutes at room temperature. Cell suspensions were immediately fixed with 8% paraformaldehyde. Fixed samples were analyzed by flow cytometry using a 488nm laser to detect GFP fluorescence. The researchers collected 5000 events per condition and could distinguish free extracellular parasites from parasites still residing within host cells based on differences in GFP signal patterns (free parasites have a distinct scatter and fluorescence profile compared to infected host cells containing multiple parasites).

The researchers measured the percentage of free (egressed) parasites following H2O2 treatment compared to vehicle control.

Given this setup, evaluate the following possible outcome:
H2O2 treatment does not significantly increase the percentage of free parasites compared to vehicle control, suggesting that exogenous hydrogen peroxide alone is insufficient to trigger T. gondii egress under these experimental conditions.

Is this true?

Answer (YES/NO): NO